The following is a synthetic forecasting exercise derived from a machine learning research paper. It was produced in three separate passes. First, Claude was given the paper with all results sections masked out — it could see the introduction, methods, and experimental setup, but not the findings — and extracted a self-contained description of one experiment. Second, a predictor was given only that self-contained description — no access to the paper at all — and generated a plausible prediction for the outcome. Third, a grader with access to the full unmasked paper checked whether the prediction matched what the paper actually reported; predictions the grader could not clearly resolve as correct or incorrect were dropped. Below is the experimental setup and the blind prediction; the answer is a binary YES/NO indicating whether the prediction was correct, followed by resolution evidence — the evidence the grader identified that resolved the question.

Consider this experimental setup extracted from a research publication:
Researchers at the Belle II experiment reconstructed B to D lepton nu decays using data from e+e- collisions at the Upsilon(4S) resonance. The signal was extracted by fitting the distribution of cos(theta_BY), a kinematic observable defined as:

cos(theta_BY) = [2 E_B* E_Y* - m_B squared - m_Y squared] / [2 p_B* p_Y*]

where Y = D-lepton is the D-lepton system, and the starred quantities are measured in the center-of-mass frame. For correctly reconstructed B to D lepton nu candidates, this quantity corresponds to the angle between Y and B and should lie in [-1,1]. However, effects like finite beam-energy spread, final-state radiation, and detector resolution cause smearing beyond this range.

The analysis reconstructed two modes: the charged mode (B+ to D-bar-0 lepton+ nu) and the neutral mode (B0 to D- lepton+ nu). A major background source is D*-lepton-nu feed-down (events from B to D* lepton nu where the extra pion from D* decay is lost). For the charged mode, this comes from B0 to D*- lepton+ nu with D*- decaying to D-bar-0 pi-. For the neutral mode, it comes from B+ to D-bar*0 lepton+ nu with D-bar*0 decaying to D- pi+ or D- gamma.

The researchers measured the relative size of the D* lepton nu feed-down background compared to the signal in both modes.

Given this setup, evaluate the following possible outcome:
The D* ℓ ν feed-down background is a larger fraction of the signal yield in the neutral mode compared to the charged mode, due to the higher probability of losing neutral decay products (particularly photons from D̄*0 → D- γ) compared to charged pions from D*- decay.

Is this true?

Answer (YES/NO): NO